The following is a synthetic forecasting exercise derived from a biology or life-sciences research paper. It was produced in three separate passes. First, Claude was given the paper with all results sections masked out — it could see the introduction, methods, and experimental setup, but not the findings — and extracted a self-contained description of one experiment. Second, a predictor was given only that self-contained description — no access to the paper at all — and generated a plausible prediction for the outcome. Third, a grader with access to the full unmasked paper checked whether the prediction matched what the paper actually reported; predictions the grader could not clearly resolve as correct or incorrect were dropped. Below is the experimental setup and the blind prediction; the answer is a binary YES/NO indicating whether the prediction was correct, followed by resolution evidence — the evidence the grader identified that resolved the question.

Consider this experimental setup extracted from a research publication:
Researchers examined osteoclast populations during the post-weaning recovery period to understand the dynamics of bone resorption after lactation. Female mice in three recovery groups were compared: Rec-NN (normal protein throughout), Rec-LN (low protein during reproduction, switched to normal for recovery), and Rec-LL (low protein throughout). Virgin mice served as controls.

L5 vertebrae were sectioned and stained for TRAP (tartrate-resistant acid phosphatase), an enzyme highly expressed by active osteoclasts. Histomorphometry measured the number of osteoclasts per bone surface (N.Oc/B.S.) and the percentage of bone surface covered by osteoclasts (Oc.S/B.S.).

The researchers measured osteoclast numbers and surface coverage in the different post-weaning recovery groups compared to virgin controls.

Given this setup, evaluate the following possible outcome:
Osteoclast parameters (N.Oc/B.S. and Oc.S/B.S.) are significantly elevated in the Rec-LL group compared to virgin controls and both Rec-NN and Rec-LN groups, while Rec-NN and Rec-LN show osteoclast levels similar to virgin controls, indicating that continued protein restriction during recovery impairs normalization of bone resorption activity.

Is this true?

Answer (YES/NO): NO